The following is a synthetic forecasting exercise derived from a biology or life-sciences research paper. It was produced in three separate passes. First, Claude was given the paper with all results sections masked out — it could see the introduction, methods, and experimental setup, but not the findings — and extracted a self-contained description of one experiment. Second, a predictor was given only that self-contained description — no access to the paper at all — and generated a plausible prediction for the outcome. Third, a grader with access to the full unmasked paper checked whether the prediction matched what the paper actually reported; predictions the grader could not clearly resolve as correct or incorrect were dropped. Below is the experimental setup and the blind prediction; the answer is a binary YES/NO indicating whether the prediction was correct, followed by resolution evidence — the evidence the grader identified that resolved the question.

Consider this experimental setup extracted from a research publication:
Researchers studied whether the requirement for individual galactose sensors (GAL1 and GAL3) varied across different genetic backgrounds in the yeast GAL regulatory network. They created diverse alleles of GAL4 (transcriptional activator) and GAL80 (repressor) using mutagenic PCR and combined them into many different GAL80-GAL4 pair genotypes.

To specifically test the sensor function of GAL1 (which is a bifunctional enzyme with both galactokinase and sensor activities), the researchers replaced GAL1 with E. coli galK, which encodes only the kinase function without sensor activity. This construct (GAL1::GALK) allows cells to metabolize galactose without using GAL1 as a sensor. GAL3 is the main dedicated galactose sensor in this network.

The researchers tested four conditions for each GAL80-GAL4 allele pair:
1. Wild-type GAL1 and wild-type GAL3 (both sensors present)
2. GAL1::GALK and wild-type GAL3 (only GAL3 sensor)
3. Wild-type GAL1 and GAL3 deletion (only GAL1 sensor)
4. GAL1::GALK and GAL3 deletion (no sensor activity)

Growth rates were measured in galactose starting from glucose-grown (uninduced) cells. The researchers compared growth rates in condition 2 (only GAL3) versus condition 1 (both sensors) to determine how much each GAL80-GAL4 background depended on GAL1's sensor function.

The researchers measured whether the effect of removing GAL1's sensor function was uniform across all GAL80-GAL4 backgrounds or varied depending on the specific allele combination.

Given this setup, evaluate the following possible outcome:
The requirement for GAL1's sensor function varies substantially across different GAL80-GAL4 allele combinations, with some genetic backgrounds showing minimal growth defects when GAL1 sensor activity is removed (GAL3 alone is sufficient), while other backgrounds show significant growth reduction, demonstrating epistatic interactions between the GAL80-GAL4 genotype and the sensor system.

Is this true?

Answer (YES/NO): YES